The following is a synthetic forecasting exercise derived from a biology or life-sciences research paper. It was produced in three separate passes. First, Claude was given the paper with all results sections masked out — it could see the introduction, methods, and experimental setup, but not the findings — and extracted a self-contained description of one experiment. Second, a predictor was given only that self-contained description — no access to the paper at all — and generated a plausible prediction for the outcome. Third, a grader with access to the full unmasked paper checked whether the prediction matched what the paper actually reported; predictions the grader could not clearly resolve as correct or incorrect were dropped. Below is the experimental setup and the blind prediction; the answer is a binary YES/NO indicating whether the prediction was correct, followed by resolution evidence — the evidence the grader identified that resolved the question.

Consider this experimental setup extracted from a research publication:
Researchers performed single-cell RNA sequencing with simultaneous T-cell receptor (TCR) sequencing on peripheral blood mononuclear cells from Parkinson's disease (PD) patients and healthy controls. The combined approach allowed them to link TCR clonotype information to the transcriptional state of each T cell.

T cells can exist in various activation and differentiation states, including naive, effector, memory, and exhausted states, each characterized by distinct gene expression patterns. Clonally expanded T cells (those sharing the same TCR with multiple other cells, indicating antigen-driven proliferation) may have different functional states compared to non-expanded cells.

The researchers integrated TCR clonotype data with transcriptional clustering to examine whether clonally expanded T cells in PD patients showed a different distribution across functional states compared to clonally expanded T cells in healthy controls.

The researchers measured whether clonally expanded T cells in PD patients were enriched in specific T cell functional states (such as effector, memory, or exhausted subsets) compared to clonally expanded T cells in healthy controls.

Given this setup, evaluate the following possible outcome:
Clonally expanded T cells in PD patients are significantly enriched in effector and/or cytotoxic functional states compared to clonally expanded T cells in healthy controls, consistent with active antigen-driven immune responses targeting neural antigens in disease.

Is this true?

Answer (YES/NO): NO